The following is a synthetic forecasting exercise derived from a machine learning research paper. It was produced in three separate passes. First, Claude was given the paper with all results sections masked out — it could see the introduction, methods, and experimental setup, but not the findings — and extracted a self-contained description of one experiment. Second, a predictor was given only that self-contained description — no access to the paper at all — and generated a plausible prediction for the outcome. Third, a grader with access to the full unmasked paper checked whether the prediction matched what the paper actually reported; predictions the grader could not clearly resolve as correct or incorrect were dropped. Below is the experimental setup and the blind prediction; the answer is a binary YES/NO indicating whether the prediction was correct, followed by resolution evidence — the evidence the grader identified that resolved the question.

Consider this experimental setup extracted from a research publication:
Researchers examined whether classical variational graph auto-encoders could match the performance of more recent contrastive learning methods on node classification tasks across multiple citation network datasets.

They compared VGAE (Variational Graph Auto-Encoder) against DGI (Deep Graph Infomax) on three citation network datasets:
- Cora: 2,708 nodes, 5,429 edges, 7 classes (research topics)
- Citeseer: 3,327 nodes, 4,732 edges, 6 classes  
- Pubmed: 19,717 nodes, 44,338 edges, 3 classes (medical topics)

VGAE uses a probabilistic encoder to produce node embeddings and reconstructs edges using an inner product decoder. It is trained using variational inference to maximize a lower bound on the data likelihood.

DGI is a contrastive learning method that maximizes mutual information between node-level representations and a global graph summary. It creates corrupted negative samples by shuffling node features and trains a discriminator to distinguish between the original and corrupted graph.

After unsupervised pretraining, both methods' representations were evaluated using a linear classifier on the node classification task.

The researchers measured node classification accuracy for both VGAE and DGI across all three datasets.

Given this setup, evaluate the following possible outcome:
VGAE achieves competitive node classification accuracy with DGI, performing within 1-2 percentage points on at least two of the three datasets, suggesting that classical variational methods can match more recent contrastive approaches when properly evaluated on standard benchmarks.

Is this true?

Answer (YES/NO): NO